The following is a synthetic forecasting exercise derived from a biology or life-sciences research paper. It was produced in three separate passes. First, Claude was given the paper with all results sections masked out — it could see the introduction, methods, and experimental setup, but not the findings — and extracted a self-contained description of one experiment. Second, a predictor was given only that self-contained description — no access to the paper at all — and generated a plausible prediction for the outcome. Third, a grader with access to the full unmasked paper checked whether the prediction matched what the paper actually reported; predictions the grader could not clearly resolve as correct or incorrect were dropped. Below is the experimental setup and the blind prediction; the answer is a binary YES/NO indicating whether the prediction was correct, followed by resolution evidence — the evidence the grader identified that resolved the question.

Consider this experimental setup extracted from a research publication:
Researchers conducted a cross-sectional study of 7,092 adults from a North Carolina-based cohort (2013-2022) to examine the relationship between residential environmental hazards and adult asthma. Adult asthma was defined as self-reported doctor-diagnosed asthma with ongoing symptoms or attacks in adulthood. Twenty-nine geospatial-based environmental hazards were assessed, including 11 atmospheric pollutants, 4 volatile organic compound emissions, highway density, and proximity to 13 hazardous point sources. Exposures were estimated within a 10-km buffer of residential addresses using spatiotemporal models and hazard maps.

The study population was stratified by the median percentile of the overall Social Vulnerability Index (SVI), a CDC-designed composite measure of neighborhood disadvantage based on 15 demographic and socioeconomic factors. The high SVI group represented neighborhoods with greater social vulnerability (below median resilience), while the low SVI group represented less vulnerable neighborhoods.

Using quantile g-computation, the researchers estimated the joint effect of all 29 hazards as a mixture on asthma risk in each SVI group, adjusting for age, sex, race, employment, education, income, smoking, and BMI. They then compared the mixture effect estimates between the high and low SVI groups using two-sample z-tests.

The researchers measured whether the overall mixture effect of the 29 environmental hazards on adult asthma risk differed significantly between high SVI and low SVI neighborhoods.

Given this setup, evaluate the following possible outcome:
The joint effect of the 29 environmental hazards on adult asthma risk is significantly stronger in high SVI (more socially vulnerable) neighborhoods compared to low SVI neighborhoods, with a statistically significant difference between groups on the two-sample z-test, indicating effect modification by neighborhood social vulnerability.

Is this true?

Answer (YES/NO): YES